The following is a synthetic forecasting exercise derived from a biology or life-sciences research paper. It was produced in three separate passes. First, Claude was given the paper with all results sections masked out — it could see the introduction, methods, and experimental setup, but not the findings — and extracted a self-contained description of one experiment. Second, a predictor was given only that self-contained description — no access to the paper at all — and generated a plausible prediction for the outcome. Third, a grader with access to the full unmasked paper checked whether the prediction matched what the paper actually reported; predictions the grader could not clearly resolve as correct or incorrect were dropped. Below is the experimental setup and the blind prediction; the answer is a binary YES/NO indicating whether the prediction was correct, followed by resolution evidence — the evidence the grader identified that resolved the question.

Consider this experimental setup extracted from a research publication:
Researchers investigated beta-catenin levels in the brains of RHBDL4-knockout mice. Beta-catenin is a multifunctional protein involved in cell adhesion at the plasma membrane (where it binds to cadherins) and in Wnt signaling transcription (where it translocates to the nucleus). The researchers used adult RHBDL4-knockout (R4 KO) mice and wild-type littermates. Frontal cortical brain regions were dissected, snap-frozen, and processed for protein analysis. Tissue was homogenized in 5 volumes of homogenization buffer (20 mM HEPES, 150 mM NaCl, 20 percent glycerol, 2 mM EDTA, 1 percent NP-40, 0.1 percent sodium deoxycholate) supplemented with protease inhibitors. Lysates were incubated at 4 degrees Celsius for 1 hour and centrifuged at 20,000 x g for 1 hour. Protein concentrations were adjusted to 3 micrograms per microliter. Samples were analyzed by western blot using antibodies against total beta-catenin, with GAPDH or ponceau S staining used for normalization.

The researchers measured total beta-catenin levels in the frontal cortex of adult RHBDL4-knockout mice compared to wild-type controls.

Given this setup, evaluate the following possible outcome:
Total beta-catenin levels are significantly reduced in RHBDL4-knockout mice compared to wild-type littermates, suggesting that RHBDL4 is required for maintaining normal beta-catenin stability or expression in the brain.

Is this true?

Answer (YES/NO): NO